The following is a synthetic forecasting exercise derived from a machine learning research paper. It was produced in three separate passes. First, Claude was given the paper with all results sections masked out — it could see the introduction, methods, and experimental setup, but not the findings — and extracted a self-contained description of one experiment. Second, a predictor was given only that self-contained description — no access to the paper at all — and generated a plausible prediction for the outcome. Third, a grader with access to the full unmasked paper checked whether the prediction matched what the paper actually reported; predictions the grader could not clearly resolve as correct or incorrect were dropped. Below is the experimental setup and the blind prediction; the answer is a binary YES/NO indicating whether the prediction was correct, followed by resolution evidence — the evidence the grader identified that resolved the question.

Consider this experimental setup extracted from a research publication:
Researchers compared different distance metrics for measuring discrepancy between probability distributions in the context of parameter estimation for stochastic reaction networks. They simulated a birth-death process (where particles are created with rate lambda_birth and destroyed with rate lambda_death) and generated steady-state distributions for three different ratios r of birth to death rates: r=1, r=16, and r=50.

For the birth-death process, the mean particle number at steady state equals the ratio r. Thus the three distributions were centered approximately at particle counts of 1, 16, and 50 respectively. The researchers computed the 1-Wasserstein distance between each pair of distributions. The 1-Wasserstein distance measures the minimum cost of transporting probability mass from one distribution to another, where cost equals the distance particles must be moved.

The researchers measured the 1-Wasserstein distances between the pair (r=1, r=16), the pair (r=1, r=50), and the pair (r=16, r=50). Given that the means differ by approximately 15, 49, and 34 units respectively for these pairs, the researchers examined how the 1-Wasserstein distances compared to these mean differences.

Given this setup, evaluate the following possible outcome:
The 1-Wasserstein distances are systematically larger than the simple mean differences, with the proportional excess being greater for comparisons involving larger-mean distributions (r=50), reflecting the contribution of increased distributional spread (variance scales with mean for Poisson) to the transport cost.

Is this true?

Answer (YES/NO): NO